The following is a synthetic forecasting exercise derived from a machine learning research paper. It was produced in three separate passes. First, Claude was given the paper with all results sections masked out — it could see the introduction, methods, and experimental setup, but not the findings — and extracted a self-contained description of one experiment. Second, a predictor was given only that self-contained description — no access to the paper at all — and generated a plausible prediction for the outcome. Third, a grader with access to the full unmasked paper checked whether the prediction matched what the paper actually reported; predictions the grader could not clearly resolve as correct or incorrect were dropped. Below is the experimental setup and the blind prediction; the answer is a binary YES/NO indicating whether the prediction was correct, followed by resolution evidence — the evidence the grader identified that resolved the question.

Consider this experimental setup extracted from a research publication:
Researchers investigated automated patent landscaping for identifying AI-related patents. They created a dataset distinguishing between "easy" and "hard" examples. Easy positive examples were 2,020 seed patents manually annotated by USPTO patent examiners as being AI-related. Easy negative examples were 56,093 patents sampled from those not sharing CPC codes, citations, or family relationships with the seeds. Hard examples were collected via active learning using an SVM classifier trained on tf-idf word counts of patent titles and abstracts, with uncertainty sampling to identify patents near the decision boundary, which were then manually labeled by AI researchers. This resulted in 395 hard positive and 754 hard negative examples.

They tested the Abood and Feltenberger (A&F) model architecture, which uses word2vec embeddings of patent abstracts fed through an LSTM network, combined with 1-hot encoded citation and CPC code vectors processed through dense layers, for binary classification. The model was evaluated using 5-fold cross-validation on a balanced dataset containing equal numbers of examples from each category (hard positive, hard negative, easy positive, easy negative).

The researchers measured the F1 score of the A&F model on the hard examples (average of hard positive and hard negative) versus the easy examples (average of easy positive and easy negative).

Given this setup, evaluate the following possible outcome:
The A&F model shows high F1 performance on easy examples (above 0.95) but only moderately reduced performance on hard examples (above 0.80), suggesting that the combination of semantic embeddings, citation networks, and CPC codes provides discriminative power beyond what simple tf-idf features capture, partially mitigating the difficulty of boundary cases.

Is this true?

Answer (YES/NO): NO